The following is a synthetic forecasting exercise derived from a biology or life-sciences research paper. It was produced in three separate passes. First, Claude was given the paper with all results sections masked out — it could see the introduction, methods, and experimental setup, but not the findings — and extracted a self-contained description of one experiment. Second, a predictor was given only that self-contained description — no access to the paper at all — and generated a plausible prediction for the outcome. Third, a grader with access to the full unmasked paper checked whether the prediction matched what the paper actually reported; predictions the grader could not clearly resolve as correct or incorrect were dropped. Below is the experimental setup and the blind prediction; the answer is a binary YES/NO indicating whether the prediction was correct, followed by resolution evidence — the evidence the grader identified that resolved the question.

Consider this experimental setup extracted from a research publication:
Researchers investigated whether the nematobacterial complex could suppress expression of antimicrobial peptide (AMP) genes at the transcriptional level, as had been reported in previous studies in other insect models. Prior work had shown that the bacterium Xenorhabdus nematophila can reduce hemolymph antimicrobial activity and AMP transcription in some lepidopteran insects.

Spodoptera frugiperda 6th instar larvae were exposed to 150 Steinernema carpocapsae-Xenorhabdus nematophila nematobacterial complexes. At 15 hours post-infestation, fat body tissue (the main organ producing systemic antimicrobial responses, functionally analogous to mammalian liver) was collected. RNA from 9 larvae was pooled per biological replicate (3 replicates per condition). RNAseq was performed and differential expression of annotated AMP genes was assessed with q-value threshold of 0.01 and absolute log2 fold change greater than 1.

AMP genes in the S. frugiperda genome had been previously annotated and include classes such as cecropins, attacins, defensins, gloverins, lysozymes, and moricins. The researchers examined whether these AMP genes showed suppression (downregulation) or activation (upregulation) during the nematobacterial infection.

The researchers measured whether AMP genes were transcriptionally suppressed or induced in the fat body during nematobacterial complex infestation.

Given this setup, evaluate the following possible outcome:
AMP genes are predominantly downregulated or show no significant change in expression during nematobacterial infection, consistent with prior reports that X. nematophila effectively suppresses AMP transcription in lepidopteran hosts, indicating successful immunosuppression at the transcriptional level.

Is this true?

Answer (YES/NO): NO